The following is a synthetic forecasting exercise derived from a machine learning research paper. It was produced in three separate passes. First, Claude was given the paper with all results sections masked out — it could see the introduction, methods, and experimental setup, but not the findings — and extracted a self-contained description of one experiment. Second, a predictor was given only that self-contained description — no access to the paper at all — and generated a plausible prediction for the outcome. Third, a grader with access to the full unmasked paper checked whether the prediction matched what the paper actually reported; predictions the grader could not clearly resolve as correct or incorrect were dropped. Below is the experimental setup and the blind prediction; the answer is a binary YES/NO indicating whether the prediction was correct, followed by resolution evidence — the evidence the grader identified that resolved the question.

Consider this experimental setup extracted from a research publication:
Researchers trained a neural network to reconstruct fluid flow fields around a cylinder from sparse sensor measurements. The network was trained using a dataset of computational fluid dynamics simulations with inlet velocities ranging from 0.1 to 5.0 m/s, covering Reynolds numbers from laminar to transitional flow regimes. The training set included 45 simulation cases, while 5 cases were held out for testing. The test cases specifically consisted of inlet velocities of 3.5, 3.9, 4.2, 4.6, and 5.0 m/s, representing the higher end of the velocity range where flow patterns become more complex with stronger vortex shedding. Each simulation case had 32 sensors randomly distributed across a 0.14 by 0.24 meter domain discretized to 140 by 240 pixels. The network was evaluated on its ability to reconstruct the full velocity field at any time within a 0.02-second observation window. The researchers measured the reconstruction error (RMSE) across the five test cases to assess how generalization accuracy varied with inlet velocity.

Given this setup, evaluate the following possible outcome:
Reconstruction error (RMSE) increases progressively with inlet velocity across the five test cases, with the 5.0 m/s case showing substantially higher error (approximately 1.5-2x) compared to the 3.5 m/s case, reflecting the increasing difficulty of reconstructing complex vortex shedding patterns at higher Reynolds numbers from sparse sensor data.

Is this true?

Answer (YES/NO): NO